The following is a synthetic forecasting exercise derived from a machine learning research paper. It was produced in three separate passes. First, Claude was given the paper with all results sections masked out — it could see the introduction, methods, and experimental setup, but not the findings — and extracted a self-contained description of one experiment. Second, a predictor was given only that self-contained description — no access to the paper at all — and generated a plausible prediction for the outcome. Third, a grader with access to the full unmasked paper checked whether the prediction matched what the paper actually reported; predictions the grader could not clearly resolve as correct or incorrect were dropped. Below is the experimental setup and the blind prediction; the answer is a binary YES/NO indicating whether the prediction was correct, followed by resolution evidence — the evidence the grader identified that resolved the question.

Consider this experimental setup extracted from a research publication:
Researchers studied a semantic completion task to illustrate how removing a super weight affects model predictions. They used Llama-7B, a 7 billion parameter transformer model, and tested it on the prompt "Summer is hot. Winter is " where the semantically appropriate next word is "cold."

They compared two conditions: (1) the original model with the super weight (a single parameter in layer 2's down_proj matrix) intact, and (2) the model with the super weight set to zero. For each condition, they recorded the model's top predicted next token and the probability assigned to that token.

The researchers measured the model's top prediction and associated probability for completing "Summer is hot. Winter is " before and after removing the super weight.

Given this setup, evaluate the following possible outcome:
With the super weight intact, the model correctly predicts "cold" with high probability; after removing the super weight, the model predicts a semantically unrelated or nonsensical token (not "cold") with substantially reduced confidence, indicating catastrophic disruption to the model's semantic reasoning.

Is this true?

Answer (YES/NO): YES